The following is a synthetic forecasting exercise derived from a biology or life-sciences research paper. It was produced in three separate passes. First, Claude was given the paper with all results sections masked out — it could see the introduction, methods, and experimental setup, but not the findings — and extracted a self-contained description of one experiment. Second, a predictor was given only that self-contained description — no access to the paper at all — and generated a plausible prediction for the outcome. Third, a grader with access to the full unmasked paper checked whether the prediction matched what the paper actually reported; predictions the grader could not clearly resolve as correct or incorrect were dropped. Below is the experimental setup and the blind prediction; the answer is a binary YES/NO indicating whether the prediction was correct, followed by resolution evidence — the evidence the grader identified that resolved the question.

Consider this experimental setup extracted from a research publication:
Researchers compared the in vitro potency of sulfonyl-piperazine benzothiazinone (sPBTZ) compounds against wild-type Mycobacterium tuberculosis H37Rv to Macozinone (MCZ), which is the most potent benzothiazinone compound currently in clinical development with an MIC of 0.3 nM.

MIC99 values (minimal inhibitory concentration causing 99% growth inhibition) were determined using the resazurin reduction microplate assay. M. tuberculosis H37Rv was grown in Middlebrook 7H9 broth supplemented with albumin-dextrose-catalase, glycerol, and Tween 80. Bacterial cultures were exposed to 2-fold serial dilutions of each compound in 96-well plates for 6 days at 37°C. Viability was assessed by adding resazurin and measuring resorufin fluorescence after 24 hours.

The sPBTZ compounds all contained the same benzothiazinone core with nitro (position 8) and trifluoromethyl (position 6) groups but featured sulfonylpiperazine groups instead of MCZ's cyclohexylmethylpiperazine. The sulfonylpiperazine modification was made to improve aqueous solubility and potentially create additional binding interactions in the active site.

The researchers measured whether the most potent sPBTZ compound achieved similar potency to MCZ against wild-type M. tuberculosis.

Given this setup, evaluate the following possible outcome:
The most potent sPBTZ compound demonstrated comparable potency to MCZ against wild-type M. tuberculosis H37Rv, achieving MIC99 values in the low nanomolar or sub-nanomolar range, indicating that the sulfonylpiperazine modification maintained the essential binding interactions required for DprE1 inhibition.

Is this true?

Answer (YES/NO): NO